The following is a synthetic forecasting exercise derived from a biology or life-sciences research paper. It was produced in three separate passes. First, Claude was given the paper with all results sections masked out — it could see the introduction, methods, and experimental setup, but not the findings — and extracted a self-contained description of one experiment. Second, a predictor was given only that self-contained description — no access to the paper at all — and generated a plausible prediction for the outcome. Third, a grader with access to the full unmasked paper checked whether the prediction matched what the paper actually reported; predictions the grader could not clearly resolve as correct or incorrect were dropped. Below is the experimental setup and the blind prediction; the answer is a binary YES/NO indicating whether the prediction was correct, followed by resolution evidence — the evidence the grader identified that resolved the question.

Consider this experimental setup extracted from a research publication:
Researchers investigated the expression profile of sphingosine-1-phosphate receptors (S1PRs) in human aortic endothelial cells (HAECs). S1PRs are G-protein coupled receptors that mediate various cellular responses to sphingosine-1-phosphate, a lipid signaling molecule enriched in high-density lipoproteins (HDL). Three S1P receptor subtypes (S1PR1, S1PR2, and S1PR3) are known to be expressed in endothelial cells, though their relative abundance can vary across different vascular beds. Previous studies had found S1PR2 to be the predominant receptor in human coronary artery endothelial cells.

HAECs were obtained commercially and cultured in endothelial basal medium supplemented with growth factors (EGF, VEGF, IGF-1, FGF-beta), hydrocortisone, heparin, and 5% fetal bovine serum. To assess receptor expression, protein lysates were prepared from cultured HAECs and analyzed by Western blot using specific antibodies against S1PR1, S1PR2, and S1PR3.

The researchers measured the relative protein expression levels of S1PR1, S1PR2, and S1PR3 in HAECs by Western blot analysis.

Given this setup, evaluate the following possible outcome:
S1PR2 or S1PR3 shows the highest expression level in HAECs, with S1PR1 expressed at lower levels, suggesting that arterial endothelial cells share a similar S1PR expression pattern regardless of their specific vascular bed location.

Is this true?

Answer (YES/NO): NO